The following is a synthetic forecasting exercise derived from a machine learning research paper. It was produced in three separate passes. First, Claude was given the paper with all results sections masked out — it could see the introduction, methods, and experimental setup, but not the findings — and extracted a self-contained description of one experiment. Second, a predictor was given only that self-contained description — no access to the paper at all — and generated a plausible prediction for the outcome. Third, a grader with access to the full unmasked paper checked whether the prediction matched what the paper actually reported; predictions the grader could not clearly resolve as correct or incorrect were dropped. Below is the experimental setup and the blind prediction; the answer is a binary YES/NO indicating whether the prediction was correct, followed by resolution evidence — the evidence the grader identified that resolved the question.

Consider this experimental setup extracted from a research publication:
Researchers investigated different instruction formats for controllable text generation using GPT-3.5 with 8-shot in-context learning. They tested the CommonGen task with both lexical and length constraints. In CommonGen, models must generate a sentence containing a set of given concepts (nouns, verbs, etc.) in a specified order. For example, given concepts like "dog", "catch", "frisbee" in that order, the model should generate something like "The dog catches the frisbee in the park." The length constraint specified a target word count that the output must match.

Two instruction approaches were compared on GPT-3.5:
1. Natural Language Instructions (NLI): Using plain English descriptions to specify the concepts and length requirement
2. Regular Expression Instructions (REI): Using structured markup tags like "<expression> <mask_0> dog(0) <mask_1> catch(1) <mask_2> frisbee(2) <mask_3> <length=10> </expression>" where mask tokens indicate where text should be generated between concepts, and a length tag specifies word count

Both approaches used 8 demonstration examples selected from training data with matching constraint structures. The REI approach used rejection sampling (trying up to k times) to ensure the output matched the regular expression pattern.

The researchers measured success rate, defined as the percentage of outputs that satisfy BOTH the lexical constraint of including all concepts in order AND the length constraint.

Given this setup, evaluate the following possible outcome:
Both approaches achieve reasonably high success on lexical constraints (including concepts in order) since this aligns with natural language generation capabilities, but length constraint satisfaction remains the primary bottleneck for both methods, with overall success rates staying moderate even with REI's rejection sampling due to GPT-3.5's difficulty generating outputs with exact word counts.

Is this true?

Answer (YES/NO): YES